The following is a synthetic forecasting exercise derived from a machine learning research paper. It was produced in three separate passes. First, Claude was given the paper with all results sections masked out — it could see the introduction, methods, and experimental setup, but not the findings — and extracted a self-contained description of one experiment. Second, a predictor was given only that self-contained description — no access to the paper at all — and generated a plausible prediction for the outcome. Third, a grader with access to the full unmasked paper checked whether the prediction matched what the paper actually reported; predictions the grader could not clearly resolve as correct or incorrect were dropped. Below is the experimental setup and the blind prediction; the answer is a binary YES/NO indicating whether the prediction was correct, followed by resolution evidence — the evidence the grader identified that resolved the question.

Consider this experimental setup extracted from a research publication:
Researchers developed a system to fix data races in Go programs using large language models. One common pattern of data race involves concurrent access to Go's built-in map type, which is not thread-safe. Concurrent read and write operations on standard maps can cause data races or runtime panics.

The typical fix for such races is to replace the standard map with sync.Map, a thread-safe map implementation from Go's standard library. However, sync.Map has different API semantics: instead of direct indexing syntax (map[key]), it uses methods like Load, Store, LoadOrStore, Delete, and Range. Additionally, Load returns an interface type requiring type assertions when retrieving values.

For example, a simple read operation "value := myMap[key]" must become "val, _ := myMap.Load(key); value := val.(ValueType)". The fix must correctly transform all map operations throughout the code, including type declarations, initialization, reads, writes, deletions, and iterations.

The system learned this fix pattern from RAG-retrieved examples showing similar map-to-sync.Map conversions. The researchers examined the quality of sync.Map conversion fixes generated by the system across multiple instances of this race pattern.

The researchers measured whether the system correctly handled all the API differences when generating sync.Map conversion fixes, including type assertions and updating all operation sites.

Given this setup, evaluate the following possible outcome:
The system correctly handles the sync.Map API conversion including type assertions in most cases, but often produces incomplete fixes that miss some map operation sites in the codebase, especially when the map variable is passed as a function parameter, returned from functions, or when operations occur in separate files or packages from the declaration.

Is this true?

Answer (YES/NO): NO